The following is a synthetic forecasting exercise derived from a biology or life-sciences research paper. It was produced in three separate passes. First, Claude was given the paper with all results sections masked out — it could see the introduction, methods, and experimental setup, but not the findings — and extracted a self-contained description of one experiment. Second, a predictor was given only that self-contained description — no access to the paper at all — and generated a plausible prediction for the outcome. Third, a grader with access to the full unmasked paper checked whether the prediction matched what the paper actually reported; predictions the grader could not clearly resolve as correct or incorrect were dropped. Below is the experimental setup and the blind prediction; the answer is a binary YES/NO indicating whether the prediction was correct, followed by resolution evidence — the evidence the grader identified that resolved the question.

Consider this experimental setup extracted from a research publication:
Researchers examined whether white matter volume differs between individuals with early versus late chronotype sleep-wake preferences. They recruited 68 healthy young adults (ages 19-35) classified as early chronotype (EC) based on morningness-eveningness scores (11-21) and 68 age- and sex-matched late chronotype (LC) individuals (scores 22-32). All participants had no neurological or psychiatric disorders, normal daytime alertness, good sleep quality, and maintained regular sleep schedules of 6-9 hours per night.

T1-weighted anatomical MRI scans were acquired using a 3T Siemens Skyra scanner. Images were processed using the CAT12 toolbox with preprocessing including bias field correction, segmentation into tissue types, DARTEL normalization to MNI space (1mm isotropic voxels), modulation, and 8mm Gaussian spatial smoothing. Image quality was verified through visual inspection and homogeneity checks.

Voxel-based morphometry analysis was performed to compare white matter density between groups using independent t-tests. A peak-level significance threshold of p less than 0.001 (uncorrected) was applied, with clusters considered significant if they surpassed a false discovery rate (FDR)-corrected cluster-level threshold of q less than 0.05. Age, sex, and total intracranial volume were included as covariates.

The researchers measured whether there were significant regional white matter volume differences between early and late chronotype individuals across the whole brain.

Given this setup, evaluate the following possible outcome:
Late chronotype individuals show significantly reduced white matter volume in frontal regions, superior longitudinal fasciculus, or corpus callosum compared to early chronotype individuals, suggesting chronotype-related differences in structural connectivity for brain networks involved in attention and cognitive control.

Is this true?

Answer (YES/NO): NO